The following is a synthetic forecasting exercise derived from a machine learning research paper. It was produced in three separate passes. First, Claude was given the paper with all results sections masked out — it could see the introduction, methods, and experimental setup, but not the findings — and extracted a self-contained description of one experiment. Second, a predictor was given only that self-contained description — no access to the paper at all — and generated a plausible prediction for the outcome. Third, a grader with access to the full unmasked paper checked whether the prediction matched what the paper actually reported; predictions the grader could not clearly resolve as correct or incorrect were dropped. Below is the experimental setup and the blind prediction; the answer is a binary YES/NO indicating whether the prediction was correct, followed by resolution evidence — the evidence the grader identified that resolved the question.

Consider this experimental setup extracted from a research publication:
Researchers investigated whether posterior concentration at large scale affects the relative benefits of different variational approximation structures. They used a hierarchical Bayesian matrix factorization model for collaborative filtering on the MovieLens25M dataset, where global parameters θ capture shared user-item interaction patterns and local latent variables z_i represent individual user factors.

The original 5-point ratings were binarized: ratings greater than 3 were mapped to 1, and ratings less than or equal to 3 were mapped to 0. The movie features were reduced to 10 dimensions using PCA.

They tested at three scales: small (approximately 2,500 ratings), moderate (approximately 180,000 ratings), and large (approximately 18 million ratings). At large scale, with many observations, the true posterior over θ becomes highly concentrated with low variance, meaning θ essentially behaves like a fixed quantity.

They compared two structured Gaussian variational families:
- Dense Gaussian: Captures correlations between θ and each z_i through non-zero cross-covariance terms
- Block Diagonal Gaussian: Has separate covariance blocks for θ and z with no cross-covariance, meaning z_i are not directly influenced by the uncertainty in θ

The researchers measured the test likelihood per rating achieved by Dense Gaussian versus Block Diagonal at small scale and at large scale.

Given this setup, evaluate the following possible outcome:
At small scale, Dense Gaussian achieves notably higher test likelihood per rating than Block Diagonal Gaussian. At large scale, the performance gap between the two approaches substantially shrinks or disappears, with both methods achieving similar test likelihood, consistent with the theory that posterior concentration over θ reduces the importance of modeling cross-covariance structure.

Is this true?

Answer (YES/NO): NO